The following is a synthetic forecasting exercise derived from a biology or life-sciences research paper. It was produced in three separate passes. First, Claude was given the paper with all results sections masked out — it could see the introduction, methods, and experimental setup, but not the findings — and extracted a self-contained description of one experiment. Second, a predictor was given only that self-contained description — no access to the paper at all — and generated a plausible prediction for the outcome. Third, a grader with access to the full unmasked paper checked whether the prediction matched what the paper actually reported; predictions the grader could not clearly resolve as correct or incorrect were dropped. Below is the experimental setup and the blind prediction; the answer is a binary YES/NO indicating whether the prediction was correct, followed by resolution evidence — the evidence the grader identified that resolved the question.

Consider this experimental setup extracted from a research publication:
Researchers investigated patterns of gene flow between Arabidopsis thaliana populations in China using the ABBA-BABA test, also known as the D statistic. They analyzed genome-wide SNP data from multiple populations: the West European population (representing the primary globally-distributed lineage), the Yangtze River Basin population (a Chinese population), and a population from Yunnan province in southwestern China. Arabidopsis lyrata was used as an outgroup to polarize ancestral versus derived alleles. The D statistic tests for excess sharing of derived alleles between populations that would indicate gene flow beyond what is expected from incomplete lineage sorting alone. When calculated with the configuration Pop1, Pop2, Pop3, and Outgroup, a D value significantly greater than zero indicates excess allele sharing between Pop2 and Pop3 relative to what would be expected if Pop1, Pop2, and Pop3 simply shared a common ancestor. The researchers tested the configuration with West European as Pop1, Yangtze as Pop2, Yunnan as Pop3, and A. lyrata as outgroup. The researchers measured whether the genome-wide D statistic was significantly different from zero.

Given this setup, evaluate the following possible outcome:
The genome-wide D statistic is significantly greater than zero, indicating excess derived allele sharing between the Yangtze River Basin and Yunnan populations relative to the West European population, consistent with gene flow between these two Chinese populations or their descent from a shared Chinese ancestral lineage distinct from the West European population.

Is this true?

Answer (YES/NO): YES